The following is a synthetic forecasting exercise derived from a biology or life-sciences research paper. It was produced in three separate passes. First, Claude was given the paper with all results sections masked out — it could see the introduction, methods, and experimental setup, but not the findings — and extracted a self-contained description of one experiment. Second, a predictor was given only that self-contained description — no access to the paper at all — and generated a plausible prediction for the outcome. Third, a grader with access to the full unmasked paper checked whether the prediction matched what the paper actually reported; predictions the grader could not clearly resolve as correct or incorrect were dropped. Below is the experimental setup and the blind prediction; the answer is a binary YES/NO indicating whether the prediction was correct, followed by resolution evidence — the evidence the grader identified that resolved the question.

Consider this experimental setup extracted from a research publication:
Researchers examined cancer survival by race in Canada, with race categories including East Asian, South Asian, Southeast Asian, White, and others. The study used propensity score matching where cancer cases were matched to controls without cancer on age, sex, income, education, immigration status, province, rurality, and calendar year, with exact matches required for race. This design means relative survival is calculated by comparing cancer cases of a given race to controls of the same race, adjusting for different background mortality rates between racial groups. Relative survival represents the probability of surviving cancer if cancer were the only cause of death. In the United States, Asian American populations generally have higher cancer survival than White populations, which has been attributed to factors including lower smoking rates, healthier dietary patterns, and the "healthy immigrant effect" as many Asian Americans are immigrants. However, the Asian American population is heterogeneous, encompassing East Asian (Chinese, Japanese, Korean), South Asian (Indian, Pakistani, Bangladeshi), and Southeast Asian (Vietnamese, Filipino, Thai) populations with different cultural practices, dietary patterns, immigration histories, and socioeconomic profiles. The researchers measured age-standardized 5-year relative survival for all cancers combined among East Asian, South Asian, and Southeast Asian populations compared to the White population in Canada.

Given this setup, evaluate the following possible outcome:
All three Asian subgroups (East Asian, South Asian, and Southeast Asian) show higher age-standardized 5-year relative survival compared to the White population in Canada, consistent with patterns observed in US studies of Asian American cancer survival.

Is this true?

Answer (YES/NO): YES